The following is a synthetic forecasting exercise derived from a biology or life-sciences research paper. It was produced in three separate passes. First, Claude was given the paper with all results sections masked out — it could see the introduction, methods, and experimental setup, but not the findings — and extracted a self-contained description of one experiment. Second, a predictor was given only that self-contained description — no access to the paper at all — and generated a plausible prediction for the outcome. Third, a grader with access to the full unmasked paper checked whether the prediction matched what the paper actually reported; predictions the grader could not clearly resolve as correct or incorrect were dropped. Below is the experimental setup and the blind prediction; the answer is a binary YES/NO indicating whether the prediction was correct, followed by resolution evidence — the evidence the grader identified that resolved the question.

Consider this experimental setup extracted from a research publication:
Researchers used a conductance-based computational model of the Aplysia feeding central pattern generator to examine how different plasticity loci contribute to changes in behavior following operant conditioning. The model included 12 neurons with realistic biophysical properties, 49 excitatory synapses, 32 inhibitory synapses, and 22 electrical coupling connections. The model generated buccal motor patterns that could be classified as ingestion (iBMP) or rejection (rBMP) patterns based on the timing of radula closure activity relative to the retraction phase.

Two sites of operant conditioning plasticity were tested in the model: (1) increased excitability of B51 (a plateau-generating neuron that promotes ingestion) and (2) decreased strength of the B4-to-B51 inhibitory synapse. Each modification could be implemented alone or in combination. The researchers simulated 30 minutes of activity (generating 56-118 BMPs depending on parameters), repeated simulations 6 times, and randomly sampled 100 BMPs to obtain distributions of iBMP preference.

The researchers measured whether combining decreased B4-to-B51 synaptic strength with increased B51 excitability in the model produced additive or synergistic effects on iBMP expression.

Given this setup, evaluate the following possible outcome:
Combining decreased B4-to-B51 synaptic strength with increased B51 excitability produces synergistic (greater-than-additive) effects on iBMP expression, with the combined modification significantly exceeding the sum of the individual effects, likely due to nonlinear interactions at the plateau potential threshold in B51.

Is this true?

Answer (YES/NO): YES